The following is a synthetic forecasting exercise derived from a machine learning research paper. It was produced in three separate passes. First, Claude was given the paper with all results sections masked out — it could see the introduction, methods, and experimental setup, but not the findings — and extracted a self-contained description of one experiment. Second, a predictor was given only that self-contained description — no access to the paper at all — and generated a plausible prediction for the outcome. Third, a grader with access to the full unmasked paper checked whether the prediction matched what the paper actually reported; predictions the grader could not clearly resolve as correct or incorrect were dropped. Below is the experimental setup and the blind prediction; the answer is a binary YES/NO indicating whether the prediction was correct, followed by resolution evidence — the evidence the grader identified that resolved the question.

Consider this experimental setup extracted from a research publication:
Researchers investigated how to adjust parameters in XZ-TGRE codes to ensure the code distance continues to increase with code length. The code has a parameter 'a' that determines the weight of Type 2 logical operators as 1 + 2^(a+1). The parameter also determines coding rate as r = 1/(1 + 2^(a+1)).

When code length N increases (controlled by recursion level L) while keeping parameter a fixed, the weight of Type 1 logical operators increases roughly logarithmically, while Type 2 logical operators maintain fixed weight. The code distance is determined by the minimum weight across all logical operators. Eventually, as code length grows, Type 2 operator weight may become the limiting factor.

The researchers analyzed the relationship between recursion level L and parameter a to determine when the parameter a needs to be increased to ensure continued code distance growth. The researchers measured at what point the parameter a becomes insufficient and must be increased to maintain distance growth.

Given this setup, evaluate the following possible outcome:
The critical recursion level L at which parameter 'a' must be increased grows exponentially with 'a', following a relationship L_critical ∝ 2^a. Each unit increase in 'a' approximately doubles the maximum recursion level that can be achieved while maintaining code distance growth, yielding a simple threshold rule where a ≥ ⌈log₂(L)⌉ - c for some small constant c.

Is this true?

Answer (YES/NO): YES